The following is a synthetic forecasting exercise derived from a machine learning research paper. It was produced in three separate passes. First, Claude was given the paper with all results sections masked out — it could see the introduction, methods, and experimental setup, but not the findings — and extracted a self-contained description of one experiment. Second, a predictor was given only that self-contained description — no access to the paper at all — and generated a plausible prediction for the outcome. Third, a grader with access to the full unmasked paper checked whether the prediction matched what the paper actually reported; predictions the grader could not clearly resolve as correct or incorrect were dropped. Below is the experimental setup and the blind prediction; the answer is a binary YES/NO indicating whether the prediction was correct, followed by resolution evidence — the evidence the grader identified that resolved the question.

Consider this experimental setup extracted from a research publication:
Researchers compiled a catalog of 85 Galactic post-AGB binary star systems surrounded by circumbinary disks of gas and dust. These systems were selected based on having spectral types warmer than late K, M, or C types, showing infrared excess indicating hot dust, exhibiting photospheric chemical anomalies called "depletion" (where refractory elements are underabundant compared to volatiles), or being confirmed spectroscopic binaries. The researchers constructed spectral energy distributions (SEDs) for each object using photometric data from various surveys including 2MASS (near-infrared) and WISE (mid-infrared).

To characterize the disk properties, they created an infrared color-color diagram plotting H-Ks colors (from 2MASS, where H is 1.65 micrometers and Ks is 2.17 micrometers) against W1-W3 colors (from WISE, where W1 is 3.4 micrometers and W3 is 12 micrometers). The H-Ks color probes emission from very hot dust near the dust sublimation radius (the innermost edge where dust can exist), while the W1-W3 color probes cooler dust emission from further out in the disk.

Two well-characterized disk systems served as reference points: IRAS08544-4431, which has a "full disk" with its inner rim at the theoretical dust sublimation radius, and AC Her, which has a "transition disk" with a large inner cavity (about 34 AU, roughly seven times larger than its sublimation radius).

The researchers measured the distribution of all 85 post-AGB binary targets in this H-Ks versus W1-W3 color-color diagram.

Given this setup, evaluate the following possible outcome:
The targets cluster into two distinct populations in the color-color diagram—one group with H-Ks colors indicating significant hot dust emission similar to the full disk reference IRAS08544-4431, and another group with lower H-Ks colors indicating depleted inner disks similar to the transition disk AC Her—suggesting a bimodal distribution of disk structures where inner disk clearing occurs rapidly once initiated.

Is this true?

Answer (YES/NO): NO